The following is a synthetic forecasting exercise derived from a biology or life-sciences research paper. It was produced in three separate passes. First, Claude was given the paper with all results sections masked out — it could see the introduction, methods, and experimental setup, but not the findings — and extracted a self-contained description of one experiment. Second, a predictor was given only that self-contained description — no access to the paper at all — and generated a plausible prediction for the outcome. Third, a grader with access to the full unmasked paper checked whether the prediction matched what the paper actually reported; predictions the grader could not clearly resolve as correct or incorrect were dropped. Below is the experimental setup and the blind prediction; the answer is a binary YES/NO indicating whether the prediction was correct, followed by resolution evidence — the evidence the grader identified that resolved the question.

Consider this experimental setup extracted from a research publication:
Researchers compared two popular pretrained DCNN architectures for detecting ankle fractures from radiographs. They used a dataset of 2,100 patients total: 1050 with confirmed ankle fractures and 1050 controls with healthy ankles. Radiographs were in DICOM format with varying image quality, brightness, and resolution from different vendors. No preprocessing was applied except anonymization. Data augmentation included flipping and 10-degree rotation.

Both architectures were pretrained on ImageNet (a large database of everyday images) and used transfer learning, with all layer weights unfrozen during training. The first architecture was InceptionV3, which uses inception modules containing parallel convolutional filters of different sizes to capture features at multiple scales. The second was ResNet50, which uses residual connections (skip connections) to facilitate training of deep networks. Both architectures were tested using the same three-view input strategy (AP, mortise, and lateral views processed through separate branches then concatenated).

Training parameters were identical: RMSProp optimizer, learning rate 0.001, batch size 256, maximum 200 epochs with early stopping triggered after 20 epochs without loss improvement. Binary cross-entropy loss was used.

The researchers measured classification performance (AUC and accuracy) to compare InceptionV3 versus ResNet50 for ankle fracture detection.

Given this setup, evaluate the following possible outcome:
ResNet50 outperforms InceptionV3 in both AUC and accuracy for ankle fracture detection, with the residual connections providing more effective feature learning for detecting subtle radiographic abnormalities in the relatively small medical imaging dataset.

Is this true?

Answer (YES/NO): NO